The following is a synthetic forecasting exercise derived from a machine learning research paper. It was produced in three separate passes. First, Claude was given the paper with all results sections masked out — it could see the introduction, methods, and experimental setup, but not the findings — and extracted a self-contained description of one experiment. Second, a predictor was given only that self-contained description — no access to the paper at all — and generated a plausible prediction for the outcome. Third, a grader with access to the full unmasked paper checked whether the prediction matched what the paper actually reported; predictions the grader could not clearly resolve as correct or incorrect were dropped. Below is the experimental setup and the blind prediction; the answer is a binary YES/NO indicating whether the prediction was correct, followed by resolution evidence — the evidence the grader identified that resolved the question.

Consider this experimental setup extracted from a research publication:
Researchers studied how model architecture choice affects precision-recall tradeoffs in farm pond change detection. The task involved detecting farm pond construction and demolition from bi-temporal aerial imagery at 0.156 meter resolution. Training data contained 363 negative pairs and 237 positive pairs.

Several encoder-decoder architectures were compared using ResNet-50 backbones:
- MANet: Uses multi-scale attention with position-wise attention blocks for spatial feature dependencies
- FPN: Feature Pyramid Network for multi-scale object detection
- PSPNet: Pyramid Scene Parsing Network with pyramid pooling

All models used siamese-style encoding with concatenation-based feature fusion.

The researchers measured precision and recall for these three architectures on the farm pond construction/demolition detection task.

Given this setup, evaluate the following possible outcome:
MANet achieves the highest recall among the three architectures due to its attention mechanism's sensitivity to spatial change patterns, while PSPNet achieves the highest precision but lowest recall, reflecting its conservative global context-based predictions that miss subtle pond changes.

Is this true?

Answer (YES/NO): NO